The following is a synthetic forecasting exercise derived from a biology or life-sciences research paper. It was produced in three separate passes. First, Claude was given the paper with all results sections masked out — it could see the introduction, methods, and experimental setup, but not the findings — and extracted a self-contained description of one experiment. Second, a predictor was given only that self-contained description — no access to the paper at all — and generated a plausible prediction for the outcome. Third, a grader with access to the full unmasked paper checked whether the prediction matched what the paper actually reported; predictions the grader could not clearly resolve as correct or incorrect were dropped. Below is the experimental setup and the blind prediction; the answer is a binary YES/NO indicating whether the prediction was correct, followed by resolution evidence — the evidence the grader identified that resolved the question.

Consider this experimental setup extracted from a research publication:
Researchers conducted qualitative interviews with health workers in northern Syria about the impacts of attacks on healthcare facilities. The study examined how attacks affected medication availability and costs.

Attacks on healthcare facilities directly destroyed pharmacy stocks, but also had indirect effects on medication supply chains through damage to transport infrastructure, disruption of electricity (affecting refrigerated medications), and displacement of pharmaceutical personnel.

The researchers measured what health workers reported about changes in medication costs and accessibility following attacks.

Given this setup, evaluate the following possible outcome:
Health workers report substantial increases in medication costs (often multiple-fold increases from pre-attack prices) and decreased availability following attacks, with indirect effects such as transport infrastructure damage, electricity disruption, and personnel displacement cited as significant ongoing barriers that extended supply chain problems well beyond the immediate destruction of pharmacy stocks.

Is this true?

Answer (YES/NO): NO